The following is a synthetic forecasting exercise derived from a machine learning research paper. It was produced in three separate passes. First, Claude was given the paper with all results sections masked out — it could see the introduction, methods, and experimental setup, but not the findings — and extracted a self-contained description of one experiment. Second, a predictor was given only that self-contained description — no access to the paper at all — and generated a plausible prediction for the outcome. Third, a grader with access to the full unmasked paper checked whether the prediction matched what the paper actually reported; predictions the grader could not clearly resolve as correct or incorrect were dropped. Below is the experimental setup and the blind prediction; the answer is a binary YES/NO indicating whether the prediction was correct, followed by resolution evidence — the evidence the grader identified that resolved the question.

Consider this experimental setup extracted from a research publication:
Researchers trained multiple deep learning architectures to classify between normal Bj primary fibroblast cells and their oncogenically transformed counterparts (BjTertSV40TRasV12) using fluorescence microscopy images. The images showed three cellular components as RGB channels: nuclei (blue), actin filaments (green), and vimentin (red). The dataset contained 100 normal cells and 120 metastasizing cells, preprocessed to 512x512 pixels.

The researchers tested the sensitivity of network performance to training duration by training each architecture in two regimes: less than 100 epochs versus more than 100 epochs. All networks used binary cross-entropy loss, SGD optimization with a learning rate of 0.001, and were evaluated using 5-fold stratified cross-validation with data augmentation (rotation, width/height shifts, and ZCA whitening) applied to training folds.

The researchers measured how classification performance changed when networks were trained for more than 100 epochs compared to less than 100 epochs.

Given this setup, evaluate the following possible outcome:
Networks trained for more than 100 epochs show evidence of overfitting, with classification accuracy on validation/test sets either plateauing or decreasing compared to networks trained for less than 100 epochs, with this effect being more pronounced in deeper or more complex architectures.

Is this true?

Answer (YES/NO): NO